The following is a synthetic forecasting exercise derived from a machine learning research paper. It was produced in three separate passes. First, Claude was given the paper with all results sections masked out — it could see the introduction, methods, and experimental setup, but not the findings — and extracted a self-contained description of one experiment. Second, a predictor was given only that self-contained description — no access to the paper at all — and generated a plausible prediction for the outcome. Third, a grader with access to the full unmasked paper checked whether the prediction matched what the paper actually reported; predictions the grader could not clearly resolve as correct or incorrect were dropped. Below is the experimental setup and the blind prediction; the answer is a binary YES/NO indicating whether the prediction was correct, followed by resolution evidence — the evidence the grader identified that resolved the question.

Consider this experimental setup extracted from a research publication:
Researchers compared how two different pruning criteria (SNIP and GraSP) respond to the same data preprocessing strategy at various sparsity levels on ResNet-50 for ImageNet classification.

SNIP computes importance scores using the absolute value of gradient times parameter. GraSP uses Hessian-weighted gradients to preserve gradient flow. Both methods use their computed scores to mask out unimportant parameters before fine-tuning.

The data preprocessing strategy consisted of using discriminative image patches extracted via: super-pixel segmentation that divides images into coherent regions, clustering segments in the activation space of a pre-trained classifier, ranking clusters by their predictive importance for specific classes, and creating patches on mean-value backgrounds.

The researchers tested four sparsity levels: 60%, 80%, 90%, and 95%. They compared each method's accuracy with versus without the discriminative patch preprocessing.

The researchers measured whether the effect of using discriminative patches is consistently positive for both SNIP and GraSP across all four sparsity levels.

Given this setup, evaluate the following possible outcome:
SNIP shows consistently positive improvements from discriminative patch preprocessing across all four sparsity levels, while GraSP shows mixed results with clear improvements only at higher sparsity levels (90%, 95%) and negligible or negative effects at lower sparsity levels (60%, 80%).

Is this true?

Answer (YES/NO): NO